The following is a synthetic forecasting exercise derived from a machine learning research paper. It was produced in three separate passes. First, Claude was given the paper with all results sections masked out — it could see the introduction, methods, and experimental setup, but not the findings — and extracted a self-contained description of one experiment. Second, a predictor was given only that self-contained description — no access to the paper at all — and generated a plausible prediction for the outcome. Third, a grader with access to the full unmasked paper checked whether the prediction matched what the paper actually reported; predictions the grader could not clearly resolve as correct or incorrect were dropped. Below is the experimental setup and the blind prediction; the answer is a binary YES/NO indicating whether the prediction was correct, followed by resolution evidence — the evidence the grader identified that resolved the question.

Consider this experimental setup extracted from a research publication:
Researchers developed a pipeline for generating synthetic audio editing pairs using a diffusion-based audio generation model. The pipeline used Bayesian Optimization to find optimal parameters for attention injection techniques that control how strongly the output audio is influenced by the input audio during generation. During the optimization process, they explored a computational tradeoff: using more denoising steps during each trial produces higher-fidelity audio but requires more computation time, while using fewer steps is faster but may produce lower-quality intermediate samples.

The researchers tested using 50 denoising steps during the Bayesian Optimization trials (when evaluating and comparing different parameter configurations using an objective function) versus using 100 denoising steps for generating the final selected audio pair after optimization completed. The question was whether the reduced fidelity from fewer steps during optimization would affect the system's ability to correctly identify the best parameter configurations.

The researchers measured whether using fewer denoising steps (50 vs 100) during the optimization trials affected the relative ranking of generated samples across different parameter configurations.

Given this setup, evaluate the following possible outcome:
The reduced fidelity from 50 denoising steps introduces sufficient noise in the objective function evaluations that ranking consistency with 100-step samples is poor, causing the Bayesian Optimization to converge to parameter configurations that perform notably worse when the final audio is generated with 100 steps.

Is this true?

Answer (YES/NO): NO